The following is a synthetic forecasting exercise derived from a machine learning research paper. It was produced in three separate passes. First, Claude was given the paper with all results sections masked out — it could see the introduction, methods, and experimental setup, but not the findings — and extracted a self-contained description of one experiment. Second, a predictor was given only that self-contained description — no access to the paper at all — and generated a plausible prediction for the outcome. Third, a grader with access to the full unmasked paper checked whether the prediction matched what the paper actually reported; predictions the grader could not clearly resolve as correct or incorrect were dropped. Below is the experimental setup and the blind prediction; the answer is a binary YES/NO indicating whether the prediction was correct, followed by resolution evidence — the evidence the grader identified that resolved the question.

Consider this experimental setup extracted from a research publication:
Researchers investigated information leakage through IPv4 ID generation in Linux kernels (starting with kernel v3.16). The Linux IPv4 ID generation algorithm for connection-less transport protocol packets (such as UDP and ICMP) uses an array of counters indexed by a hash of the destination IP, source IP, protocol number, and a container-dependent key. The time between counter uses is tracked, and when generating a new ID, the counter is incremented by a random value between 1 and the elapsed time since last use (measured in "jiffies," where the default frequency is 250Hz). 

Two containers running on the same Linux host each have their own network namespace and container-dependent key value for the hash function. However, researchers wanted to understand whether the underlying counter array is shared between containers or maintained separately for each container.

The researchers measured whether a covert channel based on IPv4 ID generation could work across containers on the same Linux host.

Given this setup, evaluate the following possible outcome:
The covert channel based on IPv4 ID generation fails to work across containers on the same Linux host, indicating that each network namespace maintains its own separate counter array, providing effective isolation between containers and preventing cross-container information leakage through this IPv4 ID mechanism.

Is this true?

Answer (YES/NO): NO